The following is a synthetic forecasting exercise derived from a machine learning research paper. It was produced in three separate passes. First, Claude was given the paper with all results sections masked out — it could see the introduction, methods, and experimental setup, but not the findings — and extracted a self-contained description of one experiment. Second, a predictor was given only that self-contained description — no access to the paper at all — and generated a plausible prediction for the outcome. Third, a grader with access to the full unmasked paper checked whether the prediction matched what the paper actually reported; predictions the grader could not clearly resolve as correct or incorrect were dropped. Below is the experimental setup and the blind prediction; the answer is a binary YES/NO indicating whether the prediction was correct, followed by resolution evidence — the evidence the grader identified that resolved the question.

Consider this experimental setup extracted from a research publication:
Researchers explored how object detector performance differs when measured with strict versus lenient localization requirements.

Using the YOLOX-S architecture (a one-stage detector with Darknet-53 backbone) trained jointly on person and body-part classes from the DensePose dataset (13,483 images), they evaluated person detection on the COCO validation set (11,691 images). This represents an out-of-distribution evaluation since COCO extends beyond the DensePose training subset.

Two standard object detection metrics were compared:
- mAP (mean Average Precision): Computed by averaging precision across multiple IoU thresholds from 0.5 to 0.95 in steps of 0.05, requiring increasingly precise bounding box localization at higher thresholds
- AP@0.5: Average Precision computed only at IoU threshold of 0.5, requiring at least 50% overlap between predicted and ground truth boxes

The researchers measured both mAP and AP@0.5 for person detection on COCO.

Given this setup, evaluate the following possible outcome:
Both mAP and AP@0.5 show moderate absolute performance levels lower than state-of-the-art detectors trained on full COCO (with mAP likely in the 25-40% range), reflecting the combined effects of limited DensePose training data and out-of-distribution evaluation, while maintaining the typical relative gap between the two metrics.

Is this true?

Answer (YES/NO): YES